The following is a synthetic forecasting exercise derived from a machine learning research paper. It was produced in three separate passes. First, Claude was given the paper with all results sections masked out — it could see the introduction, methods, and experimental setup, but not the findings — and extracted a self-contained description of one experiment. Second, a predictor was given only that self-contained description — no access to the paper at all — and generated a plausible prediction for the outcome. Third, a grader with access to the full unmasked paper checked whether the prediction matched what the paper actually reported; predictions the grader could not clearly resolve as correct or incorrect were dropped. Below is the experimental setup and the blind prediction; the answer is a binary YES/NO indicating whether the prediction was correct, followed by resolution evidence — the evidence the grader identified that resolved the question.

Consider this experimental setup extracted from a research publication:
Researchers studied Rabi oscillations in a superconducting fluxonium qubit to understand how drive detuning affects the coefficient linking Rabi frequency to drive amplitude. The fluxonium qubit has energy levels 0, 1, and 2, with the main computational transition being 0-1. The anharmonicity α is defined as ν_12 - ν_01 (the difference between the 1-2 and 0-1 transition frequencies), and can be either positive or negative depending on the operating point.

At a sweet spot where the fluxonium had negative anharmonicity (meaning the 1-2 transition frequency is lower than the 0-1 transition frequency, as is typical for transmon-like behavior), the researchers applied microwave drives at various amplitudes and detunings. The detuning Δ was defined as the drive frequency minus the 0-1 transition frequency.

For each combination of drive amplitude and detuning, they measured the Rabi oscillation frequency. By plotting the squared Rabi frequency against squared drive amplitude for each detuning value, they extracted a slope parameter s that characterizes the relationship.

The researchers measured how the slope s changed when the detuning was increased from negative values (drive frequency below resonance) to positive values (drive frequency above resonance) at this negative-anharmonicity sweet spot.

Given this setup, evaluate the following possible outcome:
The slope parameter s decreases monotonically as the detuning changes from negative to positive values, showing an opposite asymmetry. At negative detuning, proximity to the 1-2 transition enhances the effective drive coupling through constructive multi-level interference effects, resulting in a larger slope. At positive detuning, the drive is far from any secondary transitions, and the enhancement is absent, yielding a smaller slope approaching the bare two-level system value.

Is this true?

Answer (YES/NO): YES